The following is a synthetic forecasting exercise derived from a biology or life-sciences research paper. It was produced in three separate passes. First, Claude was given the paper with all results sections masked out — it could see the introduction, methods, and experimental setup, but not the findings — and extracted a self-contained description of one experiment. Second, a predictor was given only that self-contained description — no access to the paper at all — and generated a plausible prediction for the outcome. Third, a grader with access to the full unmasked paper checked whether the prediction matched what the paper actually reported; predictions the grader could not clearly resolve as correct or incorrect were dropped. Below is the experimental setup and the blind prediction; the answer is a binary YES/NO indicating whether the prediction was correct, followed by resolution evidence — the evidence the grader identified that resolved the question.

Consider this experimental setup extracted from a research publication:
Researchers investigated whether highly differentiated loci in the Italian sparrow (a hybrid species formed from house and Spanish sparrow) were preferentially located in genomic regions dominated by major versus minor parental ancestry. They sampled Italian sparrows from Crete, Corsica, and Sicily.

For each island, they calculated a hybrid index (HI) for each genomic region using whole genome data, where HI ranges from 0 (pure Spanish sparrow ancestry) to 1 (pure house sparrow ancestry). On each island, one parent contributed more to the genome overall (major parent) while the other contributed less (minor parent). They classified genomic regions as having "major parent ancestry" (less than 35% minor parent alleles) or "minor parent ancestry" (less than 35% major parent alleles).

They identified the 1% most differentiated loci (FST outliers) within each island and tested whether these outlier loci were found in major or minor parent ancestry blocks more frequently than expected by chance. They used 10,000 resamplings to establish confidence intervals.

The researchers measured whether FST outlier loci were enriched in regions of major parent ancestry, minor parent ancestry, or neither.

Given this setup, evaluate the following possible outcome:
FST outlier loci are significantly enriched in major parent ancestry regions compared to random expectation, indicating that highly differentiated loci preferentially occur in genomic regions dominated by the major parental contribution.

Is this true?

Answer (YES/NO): NO